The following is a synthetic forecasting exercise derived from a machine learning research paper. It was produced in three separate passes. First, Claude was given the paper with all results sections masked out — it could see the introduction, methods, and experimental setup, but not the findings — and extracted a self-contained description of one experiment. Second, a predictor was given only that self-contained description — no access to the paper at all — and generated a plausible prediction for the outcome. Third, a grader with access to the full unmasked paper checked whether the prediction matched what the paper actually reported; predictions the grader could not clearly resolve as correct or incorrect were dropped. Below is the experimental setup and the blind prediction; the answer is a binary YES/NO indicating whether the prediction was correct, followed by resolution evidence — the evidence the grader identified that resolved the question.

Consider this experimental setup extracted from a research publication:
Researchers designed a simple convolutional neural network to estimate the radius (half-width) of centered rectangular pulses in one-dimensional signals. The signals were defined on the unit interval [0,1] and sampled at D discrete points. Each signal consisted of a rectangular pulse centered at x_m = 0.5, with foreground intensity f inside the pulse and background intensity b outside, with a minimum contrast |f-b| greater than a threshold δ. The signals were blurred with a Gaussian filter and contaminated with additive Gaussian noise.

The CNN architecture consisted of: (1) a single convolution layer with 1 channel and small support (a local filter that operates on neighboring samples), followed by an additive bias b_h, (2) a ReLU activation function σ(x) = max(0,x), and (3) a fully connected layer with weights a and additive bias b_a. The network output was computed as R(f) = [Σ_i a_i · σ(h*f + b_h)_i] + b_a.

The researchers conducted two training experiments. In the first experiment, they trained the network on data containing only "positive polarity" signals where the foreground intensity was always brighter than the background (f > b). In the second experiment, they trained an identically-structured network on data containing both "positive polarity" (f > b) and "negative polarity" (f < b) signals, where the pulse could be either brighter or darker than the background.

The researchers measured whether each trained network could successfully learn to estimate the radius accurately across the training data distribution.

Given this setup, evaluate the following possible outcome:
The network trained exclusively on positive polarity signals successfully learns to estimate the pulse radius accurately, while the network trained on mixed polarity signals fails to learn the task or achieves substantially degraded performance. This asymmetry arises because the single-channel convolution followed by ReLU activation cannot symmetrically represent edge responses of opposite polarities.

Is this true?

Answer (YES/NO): YES